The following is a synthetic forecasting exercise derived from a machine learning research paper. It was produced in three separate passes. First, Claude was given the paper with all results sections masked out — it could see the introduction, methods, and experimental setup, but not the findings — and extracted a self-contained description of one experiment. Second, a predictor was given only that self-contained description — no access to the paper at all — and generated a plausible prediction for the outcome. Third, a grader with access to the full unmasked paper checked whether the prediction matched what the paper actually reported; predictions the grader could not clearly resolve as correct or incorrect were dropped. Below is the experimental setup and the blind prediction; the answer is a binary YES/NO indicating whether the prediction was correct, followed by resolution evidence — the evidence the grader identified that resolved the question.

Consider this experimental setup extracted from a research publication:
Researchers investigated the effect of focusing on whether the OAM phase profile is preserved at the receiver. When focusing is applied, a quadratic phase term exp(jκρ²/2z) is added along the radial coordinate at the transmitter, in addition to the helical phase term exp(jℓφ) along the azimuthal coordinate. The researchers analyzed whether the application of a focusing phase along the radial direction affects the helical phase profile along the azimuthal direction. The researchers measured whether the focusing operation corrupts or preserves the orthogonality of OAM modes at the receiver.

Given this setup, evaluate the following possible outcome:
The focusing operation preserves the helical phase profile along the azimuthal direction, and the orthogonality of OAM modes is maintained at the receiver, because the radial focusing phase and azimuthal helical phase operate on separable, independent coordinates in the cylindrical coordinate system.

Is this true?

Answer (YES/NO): YES